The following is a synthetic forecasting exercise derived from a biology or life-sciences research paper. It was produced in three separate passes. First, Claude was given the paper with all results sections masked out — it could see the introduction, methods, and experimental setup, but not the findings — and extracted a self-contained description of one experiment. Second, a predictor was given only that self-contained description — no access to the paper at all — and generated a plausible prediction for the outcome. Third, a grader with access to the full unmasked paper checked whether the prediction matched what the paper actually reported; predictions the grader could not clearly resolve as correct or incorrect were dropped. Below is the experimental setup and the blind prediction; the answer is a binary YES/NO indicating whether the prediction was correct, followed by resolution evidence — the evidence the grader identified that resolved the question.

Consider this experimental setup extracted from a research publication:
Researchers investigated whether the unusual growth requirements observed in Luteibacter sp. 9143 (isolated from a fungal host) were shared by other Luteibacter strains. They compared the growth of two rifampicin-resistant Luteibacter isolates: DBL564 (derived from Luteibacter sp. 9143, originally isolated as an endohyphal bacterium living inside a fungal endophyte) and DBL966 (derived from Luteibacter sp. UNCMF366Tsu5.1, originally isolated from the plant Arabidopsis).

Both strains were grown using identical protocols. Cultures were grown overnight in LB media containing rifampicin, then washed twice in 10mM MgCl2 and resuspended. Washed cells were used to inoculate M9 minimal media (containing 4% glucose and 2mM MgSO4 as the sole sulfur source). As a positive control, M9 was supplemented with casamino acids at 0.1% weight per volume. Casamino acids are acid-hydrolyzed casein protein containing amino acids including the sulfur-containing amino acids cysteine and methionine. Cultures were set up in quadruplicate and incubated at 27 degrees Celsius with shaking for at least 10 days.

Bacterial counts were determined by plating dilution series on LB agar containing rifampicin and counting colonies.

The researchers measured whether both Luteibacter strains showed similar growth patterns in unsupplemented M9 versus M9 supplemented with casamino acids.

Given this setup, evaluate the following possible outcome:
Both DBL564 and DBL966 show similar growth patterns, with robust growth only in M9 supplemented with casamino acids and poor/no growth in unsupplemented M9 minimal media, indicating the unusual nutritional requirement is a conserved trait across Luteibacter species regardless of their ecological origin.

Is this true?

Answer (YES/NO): NO